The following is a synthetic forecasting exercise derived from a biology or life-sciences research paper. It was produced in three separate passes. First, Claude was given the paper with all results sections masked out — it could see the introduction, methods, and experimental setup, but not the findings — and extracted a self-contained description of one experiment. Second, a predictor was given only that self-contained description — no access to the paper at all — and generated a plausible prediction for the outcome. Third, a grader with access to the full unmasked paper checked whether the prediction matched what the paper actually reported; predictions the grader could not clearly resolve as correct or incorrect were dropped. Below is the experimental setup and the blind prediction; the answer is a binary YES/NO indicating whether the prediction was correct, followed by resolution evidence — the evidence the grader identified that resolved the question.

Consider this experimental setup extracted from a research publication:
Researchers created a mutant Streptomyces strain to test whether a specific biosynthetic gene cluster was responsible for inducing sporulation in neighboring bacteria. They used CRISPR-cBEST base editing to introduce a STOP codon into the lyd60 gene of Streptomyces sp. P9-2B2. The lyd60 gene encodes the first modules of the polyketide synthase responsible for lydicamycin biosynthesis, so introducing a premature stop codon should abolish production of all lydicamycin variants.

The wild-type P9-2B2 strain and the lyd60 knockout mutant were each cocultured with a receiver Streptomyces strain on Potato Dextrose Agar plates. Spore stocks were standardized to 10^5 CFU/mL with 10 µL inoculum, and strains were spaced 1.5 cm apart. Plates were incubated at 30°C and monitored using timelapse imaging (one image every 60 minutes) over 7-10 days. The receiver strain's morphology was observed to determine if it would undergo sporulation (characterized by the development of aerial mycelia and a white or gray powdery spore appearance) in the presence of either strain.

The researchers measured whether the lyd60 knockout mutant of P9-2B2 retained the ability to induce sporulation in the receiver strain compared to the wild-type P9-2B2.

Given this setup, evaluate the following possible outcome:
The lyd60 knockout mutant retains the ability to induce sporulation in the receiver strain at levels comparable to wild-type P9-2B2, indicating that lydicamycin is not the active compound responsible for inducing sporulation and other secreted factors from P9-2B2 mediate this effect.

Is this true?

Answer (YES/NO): NO